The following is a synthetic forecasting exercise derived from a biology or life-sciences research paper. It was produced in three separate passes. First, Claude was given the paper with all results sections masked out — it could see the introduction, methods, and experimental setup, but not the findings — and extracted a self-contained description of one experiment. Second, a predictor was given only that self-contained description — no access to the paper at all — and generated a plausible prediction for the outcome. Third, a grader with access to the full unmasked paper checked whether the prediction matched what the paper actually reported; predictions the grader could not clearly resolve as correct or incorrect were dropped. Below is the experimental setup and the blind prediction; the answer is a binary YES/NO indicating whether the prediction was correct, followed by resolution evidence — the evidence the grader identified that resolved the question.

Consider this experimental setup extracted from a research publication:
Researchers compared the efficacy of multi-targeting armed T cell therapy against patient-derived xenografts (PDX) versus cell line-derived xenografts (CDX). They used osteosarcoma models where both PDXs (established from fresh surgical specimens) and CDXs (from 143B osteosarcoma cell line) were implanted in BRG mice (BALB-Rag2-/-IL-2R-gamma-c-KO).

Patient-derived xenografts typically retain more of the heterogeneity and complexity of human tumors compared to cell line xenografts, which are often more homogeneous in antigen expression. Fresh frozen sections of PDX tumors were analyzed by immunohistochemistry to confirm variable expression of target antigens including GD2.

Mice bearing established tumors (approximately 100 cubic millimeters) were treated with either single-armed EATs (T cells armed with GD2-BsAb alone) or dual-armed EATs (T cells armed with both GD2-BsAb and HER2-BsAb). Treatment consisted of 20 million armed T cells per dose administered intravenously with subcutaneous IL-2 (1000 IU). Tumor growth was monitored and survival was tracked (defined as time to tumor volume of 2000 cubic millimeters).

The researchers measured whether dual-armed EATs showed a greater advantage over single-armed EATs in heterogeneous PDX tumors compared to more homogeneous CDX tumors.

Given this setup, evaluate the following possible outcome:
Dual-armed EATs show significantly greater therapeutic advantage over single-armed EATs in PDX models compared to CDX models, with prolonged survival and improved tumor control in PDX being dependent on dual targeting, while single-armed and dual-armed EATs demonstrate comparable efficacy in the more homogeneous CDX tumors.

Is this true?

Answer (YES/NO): NO